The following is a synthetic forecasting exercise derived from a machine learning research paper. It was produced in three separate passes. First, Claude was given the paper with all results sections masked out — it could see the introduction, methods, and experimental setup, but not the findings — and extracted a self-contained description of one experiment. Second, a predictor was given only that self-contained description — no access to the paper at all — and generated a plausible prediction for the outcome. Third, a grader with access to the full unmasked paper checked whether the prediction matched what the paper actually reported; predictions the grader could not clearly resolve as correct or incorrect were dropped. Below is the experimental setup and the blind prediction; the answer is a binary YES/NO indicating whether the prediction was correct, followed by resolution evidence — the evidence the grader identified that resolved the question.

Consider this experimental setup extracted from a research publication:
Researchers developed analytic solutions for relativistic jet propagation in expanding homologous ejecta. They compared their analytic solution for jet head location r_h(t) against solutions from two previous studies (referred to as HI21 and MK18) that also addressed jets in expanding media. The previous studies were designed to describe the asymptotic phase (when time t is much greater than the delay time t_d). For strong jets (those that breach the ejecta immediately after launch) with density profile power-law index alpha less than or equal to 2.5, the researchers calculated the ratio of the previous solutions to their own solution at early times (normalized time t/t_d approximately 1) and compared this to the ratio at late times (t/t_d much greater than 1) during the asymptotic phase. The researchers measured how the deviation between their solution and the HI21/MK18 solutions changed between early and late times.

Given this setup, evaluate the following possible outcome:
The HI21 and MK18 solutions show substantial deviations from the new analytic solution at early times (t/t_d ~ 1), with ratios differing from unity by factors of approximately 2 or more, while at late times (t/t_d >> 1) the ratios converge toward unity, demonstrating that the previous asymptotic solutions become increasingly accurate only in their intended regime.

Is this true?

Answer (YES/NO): NO